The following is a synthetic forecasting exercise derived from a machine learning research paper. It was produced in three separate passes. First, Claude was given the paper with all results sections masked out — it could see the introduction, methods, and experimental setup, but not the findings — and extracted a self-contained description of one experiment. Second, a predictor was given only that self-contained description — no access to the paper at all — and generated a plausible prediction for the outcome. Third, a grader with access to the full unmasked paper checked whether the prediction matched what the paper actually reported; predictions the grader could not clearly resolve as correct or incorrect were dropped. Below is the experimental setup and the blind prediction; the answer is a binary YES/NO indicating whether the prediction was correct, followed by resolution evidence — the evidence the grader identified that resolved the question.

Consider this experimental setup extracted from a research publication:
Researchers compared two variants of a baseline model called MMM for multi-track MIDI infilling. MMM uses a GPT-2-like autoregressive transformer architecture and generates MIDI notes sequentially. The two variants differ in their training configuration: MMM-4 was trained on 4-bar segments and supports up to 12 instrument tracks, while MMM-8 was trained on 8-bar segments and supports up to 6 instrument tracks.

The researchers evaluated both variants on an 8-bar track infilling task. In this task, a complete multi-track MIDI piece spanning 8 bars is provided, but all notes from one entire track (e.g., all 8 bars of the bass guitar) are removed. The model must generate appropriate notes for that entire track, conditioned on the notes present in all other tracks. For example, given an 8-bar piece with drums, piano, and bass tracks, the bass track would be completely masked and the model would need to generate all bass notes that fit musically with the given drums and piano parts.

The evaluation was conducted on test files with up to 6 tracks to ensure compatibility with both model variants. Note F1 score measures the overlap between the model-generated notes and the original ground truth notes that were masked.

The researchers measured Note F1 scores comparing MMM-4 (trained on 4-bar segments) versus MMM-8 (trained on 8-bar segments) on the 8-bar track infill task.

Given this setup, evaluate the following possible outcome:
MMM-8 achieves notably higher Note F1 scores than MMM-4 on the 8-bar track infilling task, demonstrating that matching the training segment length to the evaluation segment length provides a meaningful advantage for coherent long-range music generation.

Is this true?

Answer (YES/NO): NO